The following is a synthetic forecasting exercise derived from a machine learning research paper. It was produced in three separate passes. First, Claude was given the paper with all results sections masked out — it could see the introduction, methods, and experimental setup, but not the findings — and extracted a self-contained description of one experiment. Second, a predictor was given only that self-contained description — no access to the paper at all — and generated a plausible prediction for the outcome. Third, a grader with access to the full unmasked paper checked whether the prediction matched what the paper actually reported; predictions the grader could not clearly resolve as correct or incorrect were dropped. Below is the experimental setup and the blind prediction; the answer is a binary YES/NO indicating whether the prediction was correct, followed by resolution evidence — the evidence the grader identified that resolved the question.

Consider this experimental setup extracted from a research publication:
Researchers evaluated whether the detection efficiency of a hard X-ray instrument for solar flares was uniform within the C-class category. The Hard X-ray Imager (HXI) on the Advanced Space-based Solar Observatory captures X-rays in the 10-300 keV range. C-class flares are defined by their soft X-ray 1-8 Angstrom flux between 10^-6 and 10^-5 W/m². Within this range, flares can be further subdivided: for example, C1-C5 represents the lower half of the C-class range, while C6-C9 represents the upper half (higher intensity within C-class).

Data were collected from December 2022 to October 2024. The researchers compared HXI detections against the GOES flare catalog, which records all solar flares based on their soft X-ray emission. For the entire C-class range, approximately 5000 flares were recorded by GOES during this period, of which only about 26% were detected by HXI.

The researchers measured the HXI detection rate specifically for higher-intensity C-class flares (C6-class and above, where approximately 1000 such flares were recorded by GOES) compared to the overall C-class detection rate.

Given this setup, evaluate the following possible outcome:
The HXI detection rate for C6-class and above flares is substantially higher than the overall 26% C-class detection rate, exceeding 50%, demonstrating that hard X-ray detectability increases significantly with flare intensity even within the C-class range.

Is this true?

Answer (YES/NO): YES